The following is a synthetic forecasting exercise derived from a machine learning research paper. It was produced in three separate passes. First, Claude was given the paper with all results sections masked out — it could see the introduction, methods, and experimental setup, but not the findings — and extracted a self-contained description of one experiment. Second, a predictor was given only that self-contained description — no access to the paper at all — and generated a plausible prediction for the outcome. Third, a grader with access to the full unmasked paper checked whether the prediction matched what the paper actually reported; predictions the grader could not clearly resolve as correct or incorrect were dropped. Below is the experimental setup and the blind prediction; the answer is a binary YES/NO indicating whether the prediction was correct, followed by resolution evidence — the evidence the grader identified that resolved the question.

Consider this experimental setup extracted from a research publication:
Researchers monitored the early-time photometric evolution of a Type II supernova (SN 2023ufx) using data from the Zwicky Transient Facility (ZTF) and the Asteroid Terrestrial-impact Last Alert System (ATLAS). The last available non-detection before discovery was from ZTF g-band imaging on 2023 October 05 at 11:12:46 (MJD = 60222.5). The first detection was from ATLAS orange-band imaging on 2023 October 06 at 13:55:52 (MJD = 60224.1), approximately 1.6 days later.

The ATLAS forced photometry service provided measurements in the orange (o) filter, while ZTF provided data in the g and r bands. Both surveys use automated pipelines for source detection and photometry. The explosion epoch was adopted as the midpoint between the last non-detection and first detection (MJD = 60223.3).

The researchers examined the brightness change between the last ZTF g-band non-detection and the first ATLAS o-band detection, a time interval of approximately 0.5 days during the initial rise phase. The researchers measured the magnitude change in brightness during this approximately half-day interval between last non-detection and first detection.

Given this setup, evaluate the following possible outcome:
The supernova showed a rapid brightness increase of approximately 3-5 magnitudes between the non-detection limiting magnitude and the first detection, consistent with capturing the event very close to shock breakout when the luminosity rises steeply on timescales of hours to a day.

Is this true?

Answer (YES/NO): NO